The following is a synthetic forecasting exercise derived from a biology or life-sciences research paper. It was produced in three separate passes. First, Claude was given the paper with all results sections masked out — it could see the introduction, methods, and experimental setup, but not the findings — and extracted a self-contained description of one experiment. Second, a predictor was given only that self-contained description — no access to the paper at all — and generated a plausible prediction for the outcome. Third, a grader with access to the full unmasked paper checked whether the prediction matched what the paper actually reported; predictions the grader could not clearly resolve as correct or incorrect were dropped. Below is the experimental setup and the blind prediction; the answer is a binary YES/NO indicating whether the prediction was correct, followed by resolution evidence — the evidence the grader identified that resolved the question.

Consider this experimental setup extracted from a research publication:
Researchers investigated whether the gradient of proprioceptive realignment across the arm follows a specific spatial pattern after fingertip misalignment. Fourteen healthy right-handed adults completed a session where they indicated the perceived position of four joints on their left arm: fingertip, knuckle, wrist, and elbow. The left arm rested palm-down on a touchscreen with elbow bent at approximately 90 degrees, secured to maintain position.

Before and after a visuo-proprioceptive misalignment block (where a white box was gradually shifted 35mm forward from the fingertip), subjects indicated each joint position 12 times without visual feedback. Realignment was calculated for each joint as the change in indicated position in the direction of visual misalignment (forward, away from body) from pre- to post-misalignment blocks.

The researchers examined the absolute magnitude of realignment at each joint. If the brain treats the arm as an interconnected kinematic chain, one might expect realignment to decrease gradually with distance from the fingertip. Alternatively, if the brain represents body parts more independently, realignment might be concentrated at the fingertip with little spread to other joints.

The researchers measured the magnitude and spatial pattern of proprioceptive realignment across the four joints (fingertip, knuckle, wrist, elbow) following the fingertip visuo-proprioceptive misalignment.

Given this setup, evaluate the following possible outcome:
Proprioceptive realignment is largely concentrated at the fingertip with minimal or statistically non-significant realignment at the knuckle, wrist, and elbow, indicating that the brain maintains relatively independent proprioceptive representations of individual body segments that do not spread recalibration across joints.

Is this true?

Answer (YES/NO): NO